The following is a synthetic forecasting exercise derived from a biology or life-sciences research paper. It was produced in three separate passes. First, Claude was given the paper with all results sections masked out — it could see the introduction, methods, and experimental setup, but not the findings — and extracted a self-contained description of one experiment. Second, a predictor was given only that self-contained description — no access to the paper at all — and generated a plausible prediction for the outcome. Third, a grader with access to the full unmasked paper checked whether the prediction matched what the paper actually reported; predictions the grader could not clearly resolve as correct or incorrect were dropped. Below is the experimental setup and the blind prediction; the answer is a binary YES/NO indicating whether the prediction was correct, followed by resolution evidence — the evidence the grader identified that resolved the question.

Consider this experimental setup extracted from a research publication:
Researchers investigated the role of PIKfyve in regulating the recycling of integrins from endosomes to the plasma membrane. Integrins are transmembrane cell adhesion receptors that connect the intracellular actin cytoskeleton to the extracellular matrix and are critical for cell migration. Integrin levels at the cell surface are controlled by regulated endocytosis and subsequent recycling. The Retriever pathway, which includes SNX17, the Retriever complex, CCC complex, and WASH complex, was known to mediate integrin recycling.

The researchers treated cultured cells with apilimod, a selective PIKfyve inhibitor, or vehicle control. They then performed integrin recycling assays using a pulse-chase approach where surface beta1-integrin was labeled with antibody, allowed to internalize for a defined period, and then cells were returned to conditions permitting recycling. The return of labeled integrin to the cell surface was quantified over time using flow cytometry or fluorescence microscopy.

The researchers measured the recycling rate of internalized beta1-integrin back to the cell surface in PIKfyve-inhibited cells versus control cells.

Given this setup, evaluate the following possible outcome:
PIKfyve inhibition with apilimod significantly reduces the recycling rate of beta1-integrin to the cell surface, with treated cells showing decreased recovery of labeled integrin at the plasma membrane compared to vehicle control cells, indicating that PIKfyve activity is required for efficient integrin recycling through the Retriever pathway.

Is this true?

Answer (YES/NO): YES